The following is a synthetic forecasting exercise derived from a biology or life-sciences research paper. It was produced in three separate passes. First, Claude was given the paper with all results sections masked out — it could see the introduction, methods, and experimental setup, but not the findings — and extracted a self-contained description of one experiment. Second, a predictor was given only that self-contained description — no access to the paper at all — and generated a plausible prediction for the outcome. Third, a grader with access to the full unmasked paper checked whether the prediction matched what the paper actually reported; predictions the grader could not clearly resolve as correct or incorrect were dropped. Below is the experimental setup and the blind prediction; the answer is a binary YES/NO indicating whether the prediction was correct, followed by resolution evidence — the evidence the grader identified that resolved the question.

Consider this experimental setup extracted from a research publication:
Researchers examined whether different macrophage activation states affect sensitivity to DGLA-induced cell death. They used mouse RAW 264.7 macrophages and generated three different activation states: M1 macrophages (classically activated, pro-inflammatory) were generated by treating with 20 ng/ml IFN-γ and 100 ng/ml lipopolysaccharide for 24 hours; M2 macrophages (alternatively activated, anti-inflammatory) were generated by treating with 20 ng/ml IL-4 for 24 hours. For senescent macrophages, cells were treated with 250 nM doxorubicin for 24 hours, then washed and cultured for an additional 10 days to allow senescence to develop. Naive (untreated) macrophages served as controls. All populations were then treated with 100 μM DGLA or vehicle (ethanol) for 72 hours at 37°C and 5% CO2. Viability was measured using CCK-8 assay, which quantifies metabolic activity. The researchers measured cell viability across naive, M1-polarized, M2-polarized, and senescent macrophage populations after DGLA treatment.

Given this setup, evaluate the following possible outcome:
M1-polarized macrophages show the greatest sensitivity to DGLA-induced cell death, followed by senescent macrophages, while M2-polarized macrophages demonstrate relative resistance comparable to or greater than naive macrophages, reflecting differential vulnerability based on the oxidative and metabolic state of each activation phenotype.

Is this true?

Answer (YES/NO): NO